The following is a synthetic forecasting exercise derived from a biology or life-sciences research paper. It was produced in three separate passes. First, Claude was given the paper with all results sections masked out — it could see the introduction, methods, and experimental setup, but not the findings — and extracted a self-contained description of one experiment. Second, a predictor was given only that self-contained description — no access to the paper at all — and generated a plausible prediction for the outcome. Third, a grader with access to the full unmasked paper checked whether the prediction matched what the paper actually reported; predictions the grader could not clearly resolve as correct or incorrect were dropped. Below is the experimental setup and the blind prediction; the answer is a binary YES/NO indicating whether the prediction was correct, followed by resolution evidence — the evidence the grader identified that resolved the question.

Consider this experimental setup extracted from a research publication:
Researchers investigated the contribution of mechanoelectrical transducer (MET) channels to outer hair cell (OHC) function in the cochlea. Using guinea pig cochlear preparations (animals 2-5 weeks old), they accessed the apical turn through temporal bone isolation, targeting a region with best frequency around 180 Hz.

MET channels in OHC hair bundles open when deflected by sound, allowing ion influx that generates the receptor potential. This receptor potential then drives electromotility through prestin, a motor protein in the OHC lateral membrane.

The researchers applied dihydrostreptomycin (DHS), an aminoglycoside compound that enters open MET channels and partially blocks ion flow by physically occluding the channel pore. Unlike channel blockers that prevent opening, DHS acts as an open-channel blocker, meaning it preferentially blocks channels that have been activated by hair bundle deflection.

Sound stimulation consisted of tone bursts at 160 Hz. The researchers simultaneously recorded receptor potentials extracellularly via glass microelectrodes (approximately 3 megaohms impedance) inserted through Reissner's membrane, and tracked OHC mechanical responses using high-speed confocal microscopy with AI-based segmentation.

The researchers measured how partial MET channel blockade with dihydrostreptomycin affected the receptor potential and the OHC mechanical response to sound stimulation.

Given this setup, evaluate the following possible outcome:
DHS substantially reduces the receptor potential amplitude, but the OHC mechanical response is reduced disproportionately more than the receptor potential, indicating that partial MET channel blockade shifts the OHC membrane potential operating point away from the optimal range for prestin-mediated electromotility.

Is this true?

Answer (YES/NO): NO